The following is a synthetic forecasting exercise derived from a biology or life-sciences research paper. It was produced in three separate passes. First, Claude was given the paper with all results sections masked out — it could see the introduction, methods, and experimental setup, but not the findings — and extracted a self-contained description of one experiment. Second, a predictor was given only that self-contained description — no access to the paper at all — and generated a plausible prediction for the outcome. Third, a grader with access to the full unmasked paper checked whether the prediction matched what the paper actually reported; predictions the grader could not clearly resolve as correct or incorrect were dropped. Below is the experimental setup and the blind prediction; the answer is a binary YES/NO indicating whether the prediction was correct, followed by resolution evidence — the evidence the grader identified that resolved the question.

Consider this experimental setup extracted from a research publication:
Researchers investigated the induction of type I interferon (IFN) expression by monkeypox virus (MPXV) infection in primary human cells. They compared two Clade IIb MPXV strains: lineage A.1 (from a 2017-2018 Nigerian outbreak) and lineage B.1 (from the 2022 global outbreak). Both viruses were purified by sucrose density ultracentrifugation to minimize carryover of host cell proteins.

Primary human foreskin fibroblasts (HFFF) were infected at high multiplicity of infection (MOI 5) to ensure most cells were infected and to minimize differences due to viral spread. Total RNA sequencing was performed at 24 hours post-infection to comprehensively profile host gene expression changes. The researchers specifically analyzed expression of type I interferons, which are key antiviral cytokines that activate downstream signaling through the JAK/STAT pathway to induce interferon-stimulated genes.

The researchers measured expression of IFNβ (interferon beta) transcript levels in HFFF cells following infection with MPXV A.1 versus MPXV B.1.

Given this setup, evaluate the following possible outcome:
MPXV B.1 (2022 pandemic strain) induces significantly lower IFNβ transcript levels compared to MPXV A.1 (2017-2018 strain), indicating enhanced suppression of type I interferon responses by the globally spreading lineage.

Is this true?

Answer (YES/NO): NO